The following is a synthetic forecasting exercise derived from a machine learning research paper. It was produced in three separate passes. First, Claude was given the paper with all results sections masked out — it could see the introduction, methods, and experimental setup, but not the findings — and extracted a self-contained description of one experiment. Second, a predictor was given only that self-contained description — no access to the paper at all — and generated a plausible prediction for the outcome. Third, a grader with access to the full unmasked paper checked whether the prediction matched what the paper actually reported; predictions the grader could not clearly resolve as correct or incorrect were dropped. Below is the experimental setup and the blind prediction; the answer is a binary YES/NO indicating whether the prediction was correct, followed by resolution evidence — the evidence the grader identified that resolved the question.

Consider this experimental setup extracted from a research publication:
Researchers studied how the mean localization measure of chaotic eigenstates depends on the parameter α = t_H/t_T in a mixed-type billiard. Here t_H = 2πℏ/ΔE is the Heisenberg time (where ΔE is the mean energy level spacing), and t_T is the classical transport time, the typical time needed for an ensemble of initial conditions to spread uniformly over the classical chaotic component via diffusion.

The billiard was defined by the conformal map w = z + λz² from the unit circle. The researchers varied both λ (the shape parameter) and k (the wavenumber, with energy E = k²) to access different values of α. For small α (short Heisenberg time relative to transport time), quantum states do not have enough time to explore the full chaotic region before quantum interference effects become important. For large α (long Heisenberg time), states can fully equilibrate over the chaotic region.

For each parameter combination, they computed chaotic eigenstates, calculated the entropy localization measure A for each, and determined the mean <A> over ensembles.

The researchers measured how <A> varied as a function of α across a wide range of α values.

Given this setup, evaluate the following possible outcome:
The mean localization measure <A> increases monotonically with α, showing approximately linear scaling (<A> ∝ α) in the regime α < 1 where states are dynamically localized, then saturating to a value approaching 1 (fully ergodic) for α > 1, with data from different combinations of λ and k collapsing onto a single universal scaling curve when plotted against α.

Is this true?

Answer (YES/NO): NO